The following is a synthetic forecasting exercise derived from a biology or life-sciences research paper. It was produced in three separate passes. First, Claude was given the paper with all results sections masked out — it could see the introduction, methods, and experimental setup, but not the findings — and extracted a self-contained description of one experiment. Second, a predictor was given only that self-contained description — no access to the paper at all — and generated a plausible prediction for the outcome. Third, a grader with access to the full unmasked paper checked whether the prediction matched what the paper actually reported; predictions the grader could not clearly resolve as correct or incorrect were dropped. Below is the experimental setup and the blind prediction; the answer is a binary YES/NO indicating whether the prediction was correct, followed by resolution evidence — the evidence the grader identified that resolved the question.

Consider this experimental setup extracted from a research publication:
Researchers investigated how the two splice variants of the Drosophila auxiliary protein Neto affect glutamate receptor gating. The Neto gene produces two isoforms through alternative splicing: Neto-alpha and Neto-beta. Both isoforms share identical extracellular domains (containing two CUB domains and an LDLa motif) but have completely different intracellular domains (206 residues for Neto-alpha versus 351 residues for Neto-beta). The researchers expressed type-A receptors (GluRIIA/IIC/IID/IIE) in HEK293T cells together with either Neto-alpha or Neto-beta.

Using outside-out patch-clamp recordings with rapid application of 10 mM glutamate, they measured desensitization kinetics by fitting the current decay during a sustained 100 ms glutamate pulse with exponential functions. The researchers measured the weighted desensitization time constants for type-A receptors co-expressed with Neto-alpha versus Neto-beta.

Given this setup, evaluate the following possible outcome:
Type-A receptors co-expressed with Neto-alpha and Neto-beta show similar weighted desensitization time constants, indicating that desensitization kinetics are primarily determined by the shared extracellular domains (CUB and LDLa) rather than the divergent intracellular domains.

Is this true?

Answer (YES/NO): NO